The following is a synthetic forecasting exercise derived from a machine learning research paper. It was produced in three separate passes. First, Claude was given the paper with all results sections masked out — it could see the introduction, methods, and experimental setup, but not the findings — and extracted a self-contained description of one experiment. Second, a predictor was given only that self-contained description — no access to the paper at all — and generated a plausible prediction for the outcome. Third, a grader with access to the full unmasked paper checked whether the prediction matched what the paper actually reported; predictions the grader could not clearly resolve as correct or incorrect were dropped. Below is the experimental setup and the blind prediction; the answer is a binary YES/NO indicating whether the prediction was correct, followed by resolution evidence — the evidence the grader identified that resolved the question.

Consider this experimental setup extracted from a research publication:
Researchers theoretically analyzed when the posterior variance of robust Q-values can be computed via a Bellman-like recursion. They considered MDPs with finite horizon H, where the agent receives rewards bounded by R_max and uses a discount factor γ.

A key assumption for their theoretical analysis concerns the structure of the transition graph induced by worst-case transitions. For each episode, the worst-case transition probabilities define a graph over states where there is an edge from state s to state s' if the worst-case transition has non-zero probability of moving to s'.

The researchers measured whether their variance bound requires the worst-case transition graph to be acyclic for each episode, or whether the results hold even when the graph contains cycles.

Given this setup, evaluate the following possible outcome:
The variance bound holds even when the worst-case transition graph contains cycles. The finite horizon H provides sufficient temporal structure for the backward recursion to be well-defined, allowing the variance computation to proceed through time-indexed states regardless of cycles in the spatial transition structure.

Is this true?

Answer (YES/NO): NO